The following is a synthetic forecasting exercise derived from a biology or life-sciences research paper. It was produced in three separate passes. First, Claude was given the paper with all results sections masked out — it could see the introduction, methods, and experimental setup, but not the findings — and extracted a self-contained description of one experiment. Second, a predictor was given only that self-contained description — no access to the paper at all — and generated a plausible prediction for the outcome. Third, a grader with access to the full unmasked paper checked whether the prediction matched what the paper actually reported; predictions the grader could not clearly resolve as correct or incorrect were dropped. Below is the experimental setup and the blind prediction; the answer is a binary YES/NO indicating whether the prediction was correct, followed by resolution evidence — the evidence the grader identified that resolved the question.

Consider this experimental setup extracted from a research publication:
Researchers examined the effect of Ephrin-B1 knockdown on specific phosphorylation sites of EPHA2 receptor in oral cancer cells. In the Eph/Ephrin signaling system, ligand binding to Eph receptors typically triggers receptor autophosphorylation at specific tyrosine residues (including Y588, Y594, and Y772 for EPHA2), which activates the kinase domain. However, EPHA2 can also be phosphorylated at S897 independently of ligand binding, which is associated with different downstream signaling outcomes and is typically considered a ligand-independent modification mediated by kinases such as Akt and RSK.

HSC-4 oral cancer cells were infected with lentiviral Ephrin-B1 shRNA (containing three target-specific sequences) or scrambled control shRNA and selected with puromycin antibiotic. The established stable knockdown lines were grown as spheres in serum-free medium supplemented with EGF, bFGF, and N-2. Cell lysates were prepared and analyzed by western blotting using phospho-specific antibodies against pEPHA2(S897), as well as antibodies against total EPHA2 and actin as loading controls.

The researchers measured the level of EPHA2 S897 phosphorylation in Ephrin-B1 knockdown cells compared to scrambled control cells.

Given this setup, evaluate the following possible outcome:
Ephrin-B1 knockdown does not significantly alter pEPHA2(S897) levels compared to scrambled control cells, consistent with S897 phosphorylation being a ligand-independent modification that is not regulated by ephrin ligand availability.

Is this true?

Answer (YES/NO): YES